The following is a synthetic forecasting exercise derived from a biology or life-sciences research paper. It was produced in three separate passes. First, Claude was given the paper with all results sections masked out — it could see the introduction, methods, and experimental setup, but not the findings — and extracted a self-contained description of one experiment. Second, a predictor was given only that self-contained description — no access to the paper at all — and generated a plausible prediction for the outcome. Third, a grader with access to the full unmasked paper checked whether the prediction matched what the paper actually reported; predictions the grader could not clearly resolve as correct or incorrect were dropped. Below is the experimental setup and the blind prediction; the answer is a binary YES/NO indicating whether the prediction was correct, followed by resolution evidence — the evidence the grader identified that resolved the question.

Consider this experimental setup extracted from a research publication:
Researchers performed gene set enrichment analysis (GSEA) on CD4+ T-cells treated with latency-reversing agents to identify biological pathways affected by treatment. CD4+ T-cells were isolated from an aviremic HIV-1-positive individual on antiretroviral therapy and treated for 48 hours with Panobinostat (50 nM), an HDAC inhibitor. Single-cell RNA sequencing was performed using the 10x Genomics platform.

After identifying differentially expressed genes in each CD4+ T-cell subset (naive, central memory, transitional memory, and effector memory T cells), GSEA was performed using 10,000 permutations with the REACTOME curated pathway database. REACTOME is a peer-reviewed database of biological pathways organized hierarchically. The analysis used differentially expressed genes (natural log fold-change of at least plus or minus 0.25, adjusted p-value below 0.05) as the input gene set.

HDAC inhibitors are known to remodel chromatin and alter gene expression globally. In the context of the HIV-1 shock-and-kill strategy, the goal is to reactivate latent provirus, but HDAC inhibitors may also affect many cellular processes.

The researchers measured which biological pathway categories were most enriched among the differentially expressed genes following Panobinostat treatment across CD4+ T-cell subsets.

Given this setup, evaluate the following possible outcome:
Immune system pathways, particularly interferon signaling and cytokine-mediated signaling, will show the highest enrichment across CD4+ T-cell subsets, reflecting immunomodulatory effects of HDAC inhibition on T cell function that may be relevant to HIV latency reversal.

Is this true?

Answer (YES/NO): NO